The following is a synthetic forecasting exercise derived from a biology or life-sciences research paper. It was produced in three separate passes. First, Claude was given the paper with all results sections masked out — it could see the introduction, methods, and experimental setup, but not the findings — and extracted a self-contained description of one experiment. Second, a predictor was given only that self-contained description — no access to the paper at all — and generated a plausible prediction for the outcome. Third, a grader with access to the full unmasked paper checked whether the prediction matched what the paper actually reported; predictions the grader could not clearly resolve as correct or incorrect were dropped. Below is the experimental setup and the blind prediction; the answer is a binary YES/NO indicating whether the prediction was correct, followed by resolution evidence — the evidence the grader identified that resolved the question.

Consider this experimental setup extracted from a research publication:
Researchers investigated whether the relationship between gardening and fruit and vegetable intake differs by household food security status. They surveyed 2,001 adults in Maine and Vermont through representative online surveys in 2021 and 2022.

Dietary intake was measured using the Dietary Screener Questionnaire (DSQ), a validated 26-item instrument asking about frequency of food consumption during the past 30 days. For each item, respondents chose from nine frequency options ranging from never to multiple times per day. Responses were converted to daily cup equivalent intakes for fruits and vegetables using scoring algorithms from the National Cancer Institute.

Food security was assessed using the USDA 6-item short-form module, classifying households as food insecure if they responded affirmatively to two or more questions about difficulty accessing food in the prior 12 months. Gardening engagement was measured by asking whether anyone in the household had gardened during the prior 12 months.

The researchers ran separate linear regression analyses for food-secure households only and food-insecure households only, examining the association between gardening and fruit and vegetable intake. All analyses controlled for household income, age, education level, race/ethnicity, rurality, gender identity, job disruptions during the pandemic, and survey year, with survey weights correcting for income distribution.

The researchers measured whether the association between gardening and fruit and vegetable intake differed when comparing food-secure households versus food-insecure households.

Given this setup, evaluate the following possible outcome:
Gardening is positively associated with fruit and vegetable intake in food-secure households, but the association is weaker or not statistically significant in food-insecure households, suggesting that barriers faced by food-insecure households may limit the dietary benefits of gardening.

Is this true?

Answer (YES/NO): NO